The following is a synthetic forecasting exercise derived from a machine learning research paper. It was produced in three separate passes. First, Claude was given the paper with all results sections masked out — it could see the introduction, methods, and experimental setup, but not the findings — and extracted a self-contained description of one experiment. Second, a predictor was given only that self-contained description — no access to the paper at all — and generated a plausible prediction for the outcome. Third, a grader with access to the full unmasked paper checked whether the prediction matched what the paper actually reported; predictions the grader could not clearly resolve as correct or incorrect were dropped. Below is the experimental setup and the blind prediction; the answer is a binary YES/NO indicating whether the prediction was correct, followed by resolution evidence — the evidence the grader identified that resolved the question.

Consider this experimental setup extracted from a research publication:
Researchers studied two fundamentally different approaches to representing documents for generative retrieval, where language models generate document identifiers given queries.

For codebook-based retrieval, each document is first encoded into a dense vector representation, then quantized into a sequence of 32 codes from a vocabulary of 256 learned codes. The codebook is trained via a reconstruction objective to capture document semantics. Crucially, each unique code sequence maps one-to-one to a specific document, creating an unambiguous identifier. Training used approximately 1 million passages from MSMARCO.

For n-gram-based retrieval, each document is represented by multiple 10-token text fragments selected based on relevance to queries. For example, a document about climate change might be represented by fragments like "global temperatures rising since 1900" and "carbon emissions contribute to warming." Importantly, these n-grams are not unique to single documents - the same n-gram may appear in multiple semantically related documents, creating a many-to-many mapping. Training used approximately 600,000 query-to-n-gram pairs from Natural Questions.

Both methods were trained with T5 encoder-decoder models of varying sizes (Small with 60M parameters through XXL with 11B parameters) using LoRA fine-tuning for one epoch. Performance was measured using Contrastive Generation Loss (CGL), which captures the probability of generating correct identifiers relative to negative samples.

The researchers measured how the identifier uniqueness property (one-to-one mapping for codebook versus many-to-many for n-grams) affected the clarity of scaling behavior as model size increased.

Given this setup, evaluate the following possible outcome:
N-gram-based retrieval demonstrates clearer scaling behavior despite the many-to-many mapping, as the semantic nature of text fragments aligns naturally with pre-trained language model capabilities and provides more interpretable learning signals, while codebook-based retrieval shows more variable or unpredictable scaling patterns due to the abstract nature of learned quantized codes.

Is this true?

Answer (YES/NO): YES